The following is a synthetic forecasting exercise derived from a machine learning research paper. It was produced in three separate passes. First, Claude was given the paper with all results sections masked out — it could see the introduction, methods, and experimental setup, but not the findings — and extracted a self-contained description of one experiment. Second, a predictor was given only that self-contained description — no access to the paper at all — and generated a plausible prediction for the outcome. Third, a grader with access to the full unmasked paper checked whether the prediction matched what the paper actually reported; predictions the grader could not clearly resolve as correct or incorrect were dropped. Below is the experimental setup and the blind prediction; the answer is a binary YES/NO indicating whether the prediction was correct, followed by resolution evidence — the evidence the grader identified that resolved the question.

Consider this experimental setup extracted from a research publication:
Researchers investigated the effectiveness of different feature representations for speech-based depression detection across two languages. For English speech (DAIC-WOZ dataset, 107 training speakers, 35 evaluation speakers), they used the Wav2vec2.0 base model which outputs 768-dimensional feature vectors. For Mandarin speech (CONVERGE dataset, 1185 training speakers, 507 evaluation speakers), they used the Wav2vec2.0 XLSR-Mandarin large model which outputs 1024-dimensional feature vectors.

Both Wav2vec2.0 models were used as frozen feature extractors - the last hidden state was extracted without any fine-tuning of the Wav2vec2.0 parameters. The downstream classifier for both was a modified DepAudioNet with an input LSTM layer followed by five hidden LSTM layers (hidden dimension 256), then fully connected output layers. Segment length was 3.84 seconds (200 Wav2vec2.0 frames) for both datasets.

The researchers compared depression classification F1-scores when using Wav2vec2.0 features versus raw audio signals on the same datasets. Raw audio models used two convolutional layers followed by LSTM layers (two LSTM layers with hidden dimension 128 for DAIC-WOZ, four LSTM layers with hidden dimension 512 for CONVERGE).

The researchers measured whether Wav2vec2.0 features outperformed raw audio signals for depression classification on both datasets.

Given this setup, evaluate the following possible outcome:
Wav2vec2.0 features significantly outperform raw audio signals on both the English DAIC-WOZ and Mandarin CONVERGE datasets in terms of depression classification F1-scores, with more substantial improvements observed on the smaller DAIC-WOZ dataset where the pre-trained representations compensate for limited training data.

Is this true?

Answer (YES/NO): NO